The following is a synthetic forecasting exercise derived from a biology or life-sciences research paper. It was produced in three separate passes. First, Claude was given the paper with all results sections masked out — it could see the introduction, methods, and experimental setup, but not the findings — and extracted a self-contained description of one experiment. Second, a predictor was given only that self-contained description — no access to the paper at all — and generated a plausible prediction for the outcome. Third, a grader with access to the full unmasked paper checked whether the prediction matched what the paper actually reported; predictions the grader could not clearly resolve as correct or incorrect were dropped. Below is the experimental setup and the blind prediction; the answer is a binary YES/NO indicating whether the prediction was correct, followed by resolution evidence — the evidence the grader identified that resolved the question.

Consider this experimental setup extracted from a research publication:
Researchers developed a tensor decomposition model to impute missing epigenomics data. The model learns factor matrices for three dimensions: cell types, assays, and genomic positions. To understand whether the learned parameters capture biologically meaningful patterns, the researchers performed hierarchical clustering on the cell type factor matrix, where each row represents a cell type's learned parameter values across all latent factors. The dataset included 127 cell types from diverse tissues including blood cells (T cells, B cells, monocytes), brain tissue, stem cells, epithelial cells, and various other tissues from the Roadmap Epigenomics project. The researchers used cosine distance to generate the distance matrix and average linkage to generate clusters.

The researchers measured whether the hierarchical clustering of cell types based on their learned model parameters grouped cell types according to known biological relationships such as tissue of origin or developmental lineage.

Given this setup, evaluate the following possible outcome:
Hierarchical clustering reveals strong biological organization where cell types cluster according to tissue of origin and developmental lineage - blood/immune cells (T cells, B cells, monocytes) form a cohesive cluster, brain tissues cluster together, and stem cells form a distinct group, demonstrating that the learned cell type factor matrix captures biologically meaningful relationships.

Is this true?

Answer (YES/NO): YES